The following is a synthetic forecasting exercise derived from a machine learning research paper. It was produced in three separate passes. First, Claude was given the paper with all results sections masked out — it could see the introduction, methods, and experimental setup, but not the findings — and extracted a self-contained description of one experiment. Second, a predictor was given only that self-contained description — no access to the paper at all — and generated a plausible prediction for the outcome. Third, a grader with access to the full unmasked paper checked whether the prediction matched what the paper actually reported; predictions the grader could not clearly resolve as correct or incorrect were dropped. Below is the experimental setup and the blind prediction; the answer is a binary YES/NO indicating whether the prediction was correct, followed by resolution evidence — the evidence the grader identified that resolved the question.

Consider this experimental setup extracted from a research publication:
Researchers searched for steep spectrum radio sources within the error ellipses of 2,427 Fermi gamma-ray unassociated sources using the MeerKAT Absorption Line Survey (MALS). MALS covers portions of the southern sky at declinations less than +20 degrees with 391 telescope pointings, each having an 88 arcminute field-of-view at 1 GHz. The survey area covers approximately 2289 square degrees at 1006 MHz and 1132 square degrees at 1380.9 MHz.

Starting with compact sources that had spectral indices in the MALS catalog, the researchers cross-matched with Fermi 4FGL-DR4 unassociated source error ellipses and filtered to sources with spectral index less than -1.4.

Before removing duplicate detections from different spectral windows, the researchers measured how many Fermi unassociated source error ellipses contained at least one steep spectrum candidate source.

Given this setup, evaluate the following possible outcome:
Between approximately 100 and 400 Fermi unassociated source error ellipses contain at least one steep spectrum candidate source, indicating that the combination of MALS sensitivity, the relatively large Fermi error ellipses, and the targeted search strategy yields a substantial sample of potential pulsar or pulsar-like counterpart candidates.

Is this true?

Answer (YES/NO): NO